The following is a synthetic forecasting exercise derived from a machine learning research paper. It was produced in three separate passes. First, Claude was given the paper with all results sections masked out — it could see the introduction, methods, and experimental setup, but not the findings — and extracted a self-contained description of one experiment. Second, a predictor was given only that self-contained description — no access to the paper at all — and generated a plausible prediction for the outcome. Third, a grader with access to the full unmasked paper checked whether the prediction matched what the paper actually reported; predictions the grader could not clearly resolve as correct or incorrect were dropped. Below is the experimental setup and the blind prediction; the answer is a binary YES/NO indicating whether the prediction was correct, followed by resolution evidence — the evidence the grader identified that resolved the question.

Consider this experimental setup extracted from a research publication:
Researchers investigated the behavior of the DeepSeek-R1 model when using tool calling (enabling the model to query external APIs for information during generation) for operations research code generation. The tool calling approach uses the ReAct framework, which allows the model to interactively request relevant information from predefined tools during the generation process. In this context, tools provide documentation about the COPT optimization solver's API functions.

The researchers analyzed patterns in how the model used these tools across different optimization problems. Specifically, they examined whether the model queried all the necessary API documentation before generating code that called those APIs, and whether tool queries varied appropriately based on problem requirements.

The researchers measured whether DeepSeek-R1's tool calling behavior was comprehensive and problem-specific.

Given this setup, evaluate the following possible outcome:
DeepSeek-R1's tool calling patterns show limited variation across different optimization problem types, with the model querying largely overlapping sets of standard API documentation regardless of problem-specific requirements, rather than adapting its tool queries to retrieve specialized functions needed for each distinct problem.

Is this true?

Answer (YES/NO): YES